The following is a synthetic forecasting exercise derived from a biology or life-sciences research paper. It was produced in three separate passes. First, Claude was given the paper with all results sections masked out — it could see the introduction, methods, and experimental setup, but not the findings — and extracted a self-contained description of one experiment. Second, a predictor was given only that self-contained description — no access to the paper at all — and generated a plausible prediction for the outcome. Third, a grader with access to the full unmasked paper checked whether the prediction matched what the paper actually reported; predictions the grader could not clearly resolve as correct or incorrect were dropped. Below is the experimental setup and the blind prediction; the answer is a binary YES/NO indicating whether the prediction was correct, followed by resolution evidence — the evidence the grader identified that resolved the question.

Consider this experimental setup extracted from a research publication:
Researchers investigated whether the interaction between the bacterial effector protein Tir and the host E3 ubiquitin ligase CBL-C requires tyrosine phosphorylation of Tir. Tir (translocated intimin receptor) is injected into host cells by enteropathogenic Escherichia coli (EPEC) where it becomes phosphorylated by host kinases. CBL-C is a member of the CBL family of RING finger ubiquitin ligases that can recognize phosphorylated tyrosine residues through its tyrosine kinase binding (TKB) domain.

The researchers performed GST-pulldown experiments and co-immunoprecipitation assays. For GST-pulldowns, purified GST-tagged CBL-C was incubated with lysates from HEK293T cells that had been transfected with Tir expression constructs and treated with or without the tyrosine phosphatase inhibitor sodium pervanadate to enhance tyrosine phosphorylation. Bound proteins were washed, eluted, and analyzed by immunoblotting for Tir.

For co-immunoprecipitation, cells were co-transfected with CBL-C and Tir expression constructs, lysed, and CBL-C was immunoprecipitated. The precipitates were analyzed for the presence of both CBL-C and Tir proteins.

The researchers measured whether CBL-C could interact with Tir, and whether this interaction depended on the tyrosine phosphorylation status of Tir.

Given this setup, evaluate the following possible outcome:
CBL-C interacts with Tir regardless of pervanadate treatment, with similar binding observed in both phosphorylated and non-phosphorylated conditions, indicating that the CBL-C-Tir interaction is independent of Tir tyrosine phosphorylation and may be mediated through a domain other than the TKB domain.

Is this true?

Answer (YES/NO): NO